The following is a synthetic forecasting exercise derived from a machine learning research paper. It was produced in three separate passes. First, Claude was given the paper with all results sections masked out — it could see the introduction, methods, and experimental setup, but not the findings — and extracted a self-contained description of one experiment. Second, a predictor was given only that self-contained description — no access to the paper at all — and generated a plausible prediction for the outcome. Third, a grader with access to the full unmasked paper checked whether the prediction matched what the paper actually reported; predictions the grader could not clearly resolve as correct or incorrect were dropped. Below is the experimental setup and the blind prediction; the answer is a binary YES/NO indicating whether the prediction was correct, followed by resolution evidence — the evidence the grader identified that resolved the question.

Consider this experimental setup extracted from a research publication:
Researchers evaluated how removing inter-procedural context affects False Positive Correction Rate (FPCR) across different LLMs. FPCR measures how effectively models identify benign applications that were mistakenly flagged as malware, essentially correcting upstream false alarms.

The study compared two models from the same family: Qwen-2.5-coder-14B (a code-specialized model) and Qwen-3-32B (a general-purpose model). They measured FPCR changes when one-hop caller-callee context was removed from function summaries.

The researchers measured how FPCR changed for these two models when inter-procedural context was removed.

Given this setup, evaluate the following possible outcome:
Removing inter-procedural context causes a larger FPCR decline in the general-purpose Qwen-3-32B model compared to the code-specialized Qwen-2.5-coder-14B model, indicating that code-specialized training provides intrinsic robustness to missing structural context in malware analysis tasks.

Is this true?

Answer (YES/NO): NO